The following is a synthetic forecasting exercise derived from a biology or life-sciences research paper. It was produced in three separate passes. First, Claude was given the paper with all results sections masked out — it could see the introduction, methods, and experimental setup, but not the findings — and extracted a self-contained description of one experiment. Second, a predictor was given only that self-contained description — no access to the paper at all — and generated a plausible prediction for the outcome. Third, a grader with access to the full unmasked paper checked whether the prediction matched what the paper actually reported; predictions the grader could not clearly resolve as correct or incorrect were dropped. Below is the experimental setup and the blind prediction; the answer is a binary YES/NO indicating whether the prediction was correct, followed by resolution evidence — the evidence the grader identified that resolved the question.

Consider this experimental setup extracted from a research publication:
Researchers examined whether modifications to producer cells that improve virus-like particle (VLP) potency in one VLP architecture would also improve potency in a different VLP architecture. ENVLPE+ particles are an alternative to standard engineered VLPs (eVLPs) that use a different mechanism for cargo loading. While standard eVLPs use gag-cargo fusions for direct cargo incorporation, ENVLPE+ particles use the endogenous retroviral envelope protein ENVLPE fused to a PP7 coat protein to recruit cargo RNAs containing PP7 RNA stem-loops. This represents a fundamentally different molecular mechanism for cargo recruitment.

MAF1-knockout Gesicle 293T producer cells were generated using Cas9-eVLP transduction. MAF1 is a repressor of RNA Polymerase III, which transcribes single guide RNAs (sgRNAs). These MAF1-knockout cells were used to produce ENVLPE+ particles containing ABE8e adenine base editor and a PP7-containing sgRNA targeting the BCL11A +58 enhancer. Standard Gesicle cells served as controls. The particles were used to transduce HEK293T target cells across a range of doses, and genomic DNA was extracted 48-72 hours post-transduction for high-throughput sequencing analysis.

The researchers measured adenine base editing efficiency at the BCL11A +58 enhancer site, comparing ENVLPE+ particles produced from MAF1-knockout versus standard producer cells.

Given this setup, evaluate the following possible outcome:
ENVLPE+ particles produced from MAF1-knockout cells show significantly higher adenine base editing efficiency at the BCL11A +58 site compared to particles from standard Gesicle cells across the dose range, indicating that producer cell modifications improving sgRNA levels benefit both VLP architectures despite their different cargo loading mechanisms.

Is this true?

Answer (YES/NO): YES